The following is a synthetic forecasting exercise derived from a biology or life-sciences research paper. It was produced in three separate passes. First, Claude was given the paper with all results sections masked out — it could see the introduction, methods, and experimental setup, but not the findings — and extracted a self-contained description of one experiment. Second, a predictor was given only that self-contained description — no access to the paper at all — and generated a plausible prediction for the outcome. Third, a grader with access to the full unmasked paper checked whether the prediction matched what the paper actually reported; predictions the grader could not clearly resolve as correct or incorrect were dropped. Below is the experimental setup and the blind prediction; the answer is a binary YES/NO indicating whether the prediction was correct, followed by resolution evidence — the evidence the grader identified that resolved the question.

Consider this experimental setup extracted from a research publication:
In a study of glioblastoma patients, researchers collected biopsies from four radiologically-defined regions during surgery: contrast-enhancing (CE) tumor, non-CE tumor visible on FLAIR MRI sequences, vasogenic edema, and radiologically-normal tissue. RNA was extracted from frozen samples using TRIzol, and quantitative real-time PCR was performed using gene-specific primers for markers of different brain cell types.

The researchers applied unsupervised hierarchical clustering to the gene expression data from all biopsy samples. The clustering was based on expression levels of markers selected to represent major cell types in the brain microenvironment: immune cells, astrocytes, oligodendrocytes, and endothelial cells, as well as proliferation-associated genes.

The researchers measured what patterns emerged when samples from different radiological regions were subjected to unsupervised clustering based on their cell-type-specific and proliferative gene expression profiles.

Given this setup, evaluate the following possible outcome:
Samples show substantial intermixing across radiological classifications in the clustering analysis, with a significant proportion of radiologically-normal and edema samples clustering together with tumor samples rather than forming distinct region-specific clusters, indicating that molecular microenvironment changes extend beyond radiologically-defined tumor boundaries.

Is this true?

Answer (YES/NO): NO